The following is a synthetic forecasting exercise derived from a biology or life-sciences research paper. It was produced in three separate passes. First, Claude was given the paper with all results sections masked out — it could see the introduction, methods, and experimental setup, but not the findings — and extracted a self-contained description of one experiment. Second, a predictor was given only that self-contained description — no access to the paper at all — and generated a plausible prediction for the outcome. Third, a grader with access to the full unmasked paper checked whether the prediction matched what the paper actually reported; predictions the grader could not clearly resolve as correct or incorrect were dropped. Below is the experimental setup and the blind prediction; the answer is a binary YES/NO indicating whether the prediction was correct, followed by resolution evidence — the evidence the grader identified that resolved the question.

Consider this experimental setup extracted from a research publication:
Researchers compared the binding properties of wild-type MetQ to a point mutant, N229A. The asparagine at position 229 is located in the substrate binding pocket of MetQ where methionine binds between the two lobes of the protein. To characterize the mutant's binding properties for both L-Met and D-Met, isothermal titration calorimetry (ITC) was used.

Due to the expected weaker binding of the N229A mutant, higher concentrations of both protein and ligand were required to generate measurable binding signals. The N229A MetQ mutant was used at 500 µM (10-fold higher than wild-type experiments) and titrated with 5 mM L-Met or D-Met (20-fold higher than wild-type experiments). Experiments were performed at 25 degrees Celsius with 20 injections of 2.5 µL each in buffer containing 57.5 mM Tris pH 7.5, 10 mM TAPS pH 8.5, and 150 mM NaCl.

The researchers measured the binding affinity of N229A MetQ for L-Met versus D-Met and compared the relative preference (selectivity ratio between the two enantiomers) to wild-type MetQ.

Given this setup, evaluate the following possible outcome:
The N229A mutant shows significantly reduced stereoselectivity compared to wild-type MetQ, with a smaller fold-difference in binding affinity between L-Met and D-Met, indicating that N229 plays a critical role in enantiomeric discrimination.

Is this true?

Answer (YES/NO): YES